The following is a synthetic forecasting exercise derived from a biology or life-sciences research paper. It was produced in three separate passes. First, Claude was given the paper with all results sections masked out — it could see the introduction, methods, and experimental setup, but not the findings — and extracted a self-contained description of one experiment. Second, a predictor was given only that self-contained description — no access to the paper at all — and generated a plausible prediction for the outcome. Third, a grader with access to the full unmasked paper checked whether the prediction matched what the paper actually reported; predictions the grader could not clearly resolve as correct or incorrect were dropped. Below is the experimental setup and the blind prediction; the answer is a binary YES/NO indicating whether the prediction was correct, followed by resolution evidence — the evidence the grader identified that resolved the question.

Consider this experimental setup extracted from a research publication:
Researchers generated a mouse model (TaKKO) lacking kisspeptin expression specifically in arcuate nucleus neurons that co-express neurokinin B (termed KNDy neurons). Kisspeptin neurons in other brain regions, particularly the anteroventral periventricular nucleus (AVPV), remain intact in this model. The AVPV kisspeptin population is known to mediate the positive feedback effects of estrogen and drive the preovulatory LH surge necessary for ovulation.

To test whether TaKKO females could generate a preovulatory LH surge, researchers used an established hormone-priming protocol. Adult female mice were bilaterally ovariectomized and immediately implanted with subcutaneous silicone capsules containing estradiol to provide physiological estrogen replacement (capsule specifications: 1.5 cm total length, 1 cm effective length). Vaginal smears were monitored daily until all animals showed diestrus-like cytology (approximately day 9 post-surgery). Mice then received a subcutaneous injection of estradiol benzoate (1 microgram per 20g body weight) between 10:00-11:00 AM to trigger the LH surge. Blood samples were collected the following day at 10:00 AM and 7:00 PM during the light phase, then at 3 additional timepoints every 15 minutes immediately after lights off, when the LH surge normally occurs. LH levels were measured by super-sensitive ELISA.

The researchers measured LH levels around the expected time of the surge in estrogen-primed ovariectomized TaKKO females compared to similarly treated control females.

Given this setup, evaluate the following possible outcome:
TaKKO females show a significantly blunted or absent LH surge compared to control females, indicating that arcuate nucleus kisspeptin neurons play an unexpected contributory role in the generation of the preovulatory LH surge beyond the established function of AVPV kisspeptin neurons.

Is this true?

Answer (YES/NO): YES